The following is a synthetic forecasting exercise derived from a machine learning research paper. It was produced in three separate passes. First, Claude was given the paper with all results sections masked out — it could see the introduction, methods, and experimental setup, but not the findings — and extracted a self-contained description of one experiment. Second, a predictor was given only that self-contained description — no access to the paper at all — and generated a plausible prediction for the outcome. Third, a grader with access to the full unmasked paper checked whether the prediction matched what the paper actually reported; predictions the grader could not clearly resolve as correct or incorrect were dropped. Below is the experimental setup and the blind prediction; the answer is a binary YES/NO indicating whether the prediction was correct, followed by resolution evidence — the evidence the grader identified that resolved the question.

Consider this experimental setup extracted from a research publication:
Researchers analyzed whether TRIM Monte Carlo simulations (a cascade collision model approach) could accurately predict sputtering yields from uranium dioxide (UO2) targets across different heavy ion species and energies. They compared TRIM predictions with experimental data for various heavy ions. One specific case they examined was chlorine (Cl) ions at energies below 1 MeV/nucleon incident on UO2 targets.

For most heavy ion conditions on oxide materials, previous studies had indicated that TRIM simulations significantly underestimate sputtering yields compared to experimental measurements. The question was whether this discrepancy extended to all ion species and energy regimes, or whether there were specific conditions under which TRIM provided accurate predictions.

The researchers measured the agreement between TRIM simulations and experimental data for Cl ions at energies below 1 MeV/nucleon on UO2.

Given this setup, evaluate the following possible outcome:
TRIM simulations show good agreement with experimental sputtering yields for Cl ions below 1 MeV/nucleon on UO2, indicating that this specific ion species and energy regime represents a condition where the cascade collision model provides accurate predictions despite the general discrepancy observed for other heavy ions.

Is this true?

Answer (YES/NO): YES